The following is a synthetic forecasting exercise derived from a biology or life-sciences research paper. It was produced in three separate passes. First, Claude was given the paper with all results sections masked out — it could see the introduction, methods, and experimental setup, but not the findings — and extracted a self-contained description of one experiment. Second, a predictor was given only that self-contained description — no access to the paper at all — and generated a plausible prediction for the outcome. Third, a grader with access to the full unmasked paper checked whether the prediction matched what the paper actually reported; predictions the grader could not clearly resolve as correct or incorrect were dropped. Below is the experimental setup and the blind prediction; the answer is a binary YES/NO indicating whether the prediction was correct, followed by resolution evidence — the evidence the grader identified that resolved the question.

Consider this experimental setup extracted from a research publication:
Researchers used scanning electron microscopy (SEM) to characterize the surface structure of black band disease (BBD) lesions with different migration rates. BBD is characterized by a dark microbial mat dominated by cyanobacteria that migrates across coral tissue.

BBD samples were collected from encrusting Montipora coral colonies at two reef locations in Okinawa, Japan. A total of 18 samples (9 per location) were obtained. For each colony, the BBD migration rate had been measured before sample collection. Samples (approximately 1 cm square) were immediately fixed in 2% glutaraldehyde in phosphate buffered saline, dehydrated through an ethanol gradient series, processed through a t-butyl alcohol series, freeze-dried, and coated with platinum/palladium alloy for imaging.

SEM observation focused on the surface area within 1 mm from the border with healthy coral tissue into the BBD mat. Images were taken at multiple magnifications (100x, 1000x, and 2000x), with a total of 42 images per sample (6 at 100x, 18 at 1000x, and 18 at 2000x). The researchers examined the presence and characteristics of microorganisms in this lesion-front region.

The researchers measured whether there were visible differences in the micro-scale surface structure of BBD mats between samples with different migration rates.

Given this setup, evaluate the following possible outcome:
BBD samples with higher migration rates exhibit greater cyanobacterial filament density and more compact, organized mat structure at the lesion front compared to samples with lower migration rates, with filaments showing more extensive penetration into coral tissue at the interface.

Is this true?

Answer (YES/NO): NO